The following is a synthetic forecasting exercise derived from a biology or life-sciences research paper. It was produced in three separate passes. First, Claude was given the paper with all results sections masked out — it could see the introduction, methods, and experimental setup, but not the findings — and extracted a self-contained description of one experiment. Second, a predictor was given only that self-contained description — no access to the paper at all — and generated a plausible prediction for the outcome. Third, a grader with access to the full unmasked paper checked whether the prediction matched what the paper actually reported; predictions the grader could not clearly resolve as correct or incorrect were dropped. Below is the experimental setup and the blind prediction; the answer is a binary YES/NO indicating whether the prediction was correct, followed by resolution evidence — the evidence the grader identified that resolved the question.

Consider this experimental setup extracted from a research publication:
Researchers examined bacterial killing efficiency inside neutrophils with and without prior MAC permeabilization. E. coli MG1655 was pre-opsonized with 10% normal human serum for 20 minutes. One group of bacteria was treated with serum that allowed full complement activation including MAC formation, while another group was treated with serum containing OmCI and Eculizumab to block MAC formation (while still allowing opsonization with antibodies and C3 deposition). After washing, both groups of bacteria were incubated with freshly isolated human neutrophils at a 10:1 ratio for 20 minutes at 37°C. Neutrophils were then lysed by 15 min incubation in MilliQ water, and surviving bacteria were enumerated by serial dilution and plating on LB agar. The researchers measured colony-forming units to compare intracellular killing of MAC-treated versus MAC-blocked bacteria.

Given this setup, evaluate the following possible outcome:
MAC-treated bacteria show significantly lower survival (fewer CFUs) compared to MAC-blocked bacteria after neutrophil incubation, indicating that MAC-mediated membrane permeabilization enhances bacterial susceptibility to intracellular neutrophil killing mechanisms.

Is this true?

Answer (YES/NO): YES